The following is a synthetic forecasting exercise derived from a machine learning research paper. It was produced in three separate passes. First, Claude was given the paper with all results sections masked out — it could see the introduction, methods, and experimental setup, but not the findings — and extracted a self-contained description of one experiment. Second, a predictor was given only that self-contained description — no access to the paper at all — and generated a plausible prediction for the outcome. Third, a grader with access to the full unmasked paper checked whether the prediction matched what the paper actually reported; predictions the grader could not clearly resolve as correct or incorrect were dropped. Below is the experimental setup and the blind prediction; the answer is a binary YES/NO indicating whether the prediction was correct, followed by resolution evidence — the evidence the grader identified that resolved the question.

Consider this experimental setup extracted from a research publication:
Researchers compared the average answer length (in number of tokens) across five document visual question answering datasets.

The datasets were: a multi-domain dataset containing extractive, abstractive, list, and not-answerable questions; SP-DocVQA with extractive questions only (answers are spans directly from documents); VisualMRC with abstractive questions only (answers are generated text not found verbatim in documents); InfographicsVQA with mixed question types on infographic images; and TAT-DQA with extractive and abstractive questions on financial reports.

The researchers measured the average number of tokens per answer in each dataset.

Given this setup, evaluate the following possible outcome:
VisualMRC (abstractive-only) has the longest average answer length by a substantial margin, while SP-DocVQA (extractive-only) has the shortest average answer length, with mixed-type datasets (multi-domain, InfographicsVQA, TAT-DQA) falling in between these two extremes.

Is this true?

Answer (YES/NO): NO